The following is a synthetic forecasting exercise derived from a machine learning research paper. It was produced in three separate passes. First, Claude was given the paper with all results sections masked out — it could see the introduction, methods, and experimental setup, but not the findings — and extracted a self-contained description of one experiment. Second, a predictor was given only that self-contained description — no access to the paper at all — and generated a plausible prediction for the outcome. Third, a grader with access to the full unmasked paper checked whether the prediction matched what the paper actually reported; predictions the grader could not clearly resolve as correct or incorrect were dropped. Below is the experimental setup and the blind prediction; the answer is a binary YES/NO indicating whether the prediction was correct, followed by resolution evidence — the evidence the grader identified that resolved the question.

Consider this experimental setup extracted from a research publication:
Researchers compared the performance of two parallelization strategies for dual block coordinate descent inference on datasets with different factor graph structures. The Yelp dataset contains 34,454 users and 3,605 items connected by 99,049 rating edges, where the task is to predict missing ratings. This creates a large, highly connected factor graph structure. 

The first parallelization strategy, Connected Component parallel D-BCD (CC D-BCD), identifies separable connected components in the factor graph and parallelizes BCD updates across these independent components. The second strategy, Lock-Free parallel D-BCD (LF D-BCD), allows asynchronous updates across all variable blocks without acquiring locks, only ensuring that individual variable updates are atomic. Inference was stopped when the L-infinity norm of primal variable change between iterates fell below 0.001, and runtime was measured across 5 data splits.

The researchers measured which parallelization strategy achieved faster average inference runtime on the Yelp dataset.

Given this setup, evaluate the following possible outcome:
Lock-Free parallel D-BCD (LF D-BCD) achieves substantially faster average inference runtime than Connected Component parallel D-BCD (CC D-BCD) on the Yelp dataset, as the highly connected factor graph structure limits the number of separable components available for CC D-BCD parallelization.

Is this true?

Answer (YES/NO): YES